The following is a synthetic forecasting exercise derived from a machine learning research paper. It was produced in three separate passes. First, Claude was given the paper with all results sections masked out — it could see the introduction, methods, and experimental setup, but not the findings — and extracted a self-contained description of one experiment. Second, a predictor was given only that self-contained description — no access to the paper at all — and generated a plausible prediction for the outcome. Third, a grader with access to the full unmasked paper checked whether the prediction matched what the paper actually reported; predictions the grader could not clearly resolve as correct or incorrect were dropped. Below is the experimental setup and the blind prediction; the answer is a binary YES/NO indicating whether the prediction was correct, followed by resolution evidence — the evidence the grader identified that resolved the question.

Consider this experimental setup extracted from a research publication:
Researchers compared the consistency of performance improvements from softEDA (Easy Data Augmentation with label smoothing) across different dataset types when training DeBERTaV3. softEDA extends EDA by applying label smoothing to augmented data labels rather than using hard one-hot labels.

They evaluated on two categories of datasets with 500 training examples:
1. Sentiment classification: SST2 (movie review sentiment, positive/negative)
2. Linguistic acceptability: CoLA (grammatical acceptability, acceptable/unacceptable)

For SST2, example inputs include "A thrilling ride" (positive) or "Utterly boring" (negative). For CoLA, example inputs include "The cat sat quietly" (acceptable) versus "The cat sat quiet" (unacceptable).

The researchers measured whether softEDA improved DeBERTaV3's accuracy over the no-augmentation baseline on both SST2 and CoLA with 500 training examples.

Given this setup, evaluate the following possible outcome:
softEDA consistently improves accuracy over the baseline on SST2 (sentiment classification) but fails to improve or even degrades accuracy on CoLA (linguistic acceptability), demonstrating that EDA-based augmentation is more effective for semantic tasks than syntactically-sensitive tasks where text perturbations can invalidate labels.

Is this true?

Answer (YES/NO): YES